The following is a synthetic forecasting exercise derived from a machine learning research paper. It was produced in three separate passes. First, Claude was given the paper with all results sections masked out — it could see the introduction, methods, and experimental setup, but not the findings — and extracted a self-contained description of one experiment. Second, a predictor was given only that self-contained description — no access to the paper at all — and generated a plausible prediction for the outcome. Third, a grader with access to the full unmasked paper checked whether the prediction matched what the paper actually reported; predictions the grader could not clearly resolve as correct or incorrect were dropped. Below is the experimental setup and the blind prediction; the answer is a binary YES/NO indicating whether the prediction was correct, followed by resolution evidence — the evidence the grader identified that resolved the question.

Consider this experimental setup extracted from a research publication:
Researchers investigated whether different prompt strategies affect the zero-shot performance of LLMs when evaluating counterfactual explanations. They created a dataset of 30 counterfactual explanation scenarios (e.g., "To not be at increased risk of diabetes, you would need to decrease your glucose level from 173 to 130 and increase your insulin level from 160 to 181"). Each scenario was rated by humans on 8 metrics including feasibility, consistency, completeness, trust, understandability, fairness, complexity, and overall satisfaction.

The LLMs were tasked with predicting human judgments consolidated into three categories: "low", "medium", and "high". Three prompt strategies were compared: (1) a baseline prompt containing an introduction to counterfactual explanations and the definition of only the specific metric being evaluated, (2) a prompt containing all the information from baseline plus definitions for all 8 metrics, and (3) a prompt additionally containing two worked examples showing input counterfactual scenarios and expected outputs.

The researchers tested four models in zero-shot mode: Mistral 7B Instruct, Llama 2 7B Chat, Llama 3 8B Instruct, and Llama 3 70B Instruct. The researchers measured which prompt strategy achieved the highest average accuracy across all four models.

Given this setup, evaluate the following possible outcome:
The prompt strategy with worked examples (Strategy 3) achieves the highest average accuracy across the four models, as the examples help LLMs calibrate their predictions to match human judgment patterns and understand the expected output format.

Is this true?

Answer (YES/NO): NO